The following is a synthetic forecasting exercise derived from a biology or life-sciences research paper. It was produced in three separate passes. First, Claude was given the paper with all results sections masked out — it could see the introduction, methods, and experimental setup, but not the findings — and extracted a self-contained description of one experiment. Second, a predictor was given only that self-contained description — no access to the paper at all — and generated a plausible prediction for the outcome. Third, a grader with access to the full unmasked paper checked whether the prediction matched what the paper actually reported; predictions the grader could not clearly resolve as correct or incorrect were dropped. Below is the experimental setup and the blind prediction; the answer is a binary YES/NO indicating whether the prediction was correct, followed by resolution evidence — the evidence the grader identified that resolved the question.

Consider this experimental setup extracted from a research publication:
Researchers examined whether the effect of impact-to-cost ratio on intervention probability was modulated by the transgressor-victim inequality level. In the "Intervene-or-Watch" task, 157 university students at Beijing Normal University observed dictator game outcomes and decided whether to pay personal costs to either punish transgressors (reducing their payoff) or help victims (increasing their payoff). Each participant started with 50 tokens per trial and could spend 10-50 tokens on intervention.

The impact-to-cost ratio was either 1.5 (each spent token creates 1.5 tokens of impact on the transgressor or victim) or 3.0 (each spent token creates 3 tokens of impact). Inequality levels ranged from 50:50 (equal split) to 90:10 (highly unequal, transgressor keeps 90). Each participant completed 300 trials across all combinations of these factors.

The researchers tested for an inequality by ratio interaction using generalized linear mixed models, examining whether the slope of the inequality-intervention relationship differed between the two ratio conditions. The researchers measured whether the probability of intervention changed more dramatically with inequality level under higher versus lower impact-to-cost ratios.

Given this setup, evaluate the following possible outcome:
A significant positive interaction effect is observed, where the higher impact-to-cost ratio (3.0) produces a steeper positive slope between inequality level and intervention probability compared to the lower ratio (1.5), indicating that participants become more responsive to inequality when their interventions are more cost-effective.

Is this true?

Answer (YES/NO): NO